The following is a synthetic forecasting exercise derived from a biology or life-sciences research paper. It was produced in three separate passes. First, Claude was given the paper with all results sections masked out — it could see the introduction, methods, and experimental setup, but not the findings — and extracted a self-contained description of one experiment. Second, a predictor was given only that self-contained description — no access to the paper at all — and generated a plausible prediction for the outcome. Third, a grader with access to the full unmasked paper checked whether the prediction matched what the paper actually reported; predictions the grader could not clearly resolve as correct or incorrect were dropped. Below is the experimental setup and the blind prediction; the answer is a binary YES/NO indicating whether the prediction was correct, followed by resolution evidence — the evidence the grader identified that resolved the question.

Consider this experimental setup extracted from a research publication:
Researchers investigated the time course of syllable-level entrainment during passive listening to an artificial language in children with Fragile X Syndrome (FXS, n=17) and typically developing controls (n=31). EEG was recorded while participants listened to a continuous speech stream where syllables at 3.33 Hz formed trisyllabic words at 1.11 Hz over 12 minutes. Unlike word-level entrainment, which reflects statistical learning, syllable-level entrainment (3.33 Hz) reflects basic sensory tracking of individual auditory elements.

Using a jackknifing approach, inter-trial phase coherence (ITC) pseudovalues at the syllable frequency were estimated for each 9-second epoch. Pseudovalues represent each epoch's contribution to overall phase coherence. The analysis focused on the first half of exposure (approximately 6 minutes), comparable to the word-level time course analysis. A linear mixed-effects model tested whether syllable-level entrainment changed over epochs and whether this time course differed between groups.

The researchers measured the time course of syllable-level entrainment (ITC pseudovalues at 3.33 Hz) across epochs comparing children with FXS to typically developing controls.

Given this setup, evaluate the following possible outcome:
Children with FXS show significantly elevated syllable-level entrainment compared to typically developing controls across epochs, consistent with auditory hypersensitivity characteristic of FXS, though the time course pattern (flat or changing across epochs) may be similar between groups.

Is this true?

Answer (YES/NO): NO